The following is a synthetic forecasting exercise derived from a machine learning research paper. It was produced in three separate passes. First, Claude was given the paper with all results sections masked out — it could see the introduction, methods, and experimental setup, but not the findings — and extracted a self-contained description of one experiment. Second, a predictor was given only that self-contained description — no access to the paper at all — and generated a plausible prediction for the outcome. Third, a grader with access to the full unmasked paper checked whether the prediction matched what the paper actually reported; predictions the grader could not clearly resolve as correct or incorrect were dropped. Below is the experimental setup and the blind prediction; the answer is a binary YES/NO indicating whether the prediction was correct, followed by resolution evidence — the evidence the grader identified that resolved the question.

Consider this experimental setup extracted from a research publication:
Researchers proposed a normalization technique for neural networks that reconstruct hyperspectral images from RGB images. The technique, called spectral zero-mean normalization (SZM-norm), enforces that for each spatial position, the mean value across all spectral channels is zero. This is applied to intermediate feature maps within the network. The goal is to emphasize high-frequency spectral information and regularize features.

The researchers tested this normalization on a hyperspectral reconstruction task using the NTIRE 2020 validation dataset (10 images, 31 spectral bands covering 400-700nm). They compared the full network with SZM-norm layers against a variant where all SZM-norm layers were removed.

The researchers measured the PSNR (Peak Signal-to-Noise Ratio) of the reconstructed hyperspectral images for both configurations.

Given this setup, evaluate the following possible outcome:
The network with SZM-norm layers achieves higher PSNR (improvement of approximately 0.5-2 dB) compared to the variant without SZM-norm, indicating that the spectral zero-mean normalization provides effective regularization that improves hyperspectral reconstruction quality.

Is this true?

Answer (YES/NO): NO